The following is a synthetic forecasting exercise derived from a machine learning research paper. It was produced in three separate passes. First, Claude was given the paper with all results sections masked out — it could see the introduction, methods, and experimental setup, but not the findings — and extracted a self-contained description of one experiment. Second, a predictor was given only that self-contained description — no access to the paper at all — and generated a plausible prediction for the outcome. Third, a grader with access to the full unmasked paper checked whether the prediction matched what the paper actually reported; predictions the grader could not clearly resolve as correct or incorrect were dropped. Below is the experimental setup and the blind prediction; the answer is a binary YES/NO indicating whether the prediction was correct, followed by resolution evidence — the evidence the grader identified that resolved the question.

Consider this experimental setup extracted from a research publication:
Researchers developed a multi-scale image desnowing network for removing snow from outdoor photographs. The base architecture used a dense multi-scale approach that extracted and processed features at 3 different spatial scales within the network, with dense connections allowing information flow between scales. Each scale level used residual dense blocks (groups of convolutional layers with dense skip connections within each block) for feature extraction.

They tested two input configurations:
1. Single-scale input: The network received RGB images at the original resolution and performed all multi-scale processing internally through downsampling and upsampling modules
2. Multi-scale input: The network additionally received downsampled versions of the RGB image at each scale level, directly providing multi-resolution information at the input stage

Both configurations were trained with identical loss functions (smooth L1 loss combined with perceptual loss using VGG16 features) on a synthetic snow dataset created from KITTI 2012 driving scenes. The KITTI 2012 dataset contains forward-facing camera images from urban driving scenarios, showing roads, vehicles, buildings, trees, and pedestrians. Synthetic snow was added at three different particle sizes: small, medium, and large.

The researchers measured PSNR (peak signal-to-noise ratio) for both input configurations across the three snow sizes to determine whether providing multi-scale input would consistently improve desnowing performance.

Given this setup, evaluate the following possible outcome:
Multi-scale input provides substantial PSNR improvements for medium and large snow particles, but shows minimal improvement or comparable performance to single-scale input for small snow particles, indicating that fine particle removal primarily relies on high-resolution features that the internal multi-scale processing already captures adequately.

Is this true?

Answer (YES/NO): NO